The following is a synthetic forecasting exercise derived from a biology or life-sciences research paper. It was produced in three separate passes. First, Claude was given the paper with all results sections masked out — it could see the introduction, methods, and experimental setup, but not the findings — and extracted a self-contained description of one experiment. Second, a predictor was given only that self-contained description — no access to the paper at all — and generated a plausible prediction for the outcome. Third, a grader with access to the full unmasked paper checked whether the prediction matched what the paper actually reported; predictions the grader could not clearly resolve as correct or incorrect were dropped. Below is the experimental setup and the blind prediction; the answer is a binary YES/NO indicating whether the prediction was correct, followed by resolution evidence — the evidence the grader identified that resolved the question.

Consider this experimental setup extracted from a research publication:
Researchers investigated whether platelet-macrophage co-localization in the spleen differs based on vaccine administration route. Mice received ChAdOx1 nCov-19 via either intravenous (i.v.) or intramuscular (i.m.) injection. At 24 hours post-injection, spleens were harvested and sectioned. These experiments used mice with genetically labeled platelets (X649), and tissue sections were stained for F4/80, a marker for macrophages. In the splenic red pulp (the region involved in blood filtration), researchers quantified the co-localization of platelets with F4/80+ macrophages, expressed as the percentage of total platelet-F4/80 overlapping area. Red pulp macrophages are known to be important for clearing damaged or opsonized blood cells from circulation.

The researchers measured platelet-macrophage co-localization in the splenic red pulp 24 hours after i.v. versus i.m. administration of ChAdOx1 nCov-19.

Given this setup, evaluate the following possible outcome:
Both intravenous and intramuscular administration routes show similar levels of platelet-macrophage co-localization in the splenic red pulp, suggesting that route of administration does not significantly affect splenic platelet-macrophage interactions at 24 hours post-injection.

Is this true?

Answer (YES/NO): NO